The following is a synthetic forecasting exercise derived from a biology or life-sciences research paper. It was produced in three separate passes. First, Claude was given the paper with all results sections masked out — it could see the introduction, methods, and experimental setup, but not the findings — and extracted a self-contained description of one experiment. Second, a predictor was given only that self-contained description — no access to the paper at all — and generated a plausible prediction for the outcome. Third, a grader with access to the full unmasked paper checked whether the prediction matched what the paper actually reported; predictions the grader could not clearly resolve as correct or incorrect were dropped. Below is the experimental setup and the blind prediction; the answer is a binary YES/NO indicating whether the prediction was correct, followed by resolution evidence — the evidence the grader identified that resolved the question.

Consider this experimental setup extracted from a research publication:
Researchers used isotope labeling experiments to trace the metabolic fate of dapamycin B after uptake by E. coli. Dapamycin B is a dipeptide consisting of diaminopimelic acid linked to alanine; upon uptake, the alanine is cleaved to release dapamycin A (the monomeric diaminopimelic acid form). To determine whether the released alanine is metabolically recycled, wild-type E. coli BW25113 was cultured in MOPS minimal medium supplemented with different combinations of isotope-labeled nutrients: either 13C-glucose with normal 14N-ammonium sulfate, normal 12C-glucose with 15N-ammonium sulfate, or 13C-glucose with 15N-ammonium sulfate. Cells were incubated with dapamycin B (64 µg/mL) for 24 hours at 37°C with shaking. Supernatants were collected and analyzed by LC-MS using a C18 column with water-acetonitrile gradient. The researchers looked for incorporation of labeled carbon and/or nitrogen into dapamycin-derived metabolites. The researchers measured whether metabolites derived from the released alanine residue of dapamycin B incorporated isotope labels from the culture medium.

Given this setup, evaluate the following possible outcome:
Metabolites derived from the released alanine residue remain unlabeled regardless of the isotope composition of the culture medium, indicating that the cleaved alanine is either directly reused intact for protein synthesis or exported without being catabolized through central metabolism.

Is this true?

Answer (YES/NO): NO